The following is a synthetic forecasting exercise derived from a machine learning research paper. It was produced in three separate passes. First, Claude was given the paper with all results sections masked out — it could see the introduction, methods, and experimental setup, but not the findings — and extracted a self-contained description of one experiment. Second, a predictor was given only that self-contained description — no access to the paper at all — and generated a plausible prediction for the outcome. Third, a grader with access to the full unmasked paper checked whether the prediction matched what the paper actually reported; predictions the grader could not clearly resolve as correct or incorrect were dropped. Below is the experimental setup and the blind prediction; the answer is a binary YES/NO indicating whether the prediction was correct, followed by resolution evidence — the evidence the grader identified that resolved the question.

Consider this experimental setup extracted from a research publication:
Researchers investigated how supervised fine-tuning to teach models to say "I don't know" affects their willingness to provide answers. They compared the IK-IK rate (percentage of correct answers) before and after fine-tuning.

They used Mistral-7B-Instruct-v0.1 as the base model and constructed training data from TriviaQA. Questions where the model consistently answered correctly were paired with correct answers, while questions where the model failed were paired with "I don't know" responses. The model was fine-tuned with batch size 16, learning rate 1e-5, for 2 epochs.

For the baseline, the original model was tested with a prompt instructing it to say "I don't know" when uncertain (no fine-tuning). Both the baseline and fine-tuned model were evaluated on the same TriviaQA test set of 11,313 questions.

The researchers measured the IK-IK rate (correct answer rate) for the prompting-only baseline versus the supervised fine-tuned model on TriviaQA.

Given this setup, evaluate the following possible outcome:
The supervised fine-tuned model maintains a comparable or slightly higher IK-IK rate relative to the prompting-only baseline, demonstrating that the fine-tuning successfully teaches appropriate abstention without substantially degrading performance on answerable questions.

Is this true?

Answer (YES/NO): NO